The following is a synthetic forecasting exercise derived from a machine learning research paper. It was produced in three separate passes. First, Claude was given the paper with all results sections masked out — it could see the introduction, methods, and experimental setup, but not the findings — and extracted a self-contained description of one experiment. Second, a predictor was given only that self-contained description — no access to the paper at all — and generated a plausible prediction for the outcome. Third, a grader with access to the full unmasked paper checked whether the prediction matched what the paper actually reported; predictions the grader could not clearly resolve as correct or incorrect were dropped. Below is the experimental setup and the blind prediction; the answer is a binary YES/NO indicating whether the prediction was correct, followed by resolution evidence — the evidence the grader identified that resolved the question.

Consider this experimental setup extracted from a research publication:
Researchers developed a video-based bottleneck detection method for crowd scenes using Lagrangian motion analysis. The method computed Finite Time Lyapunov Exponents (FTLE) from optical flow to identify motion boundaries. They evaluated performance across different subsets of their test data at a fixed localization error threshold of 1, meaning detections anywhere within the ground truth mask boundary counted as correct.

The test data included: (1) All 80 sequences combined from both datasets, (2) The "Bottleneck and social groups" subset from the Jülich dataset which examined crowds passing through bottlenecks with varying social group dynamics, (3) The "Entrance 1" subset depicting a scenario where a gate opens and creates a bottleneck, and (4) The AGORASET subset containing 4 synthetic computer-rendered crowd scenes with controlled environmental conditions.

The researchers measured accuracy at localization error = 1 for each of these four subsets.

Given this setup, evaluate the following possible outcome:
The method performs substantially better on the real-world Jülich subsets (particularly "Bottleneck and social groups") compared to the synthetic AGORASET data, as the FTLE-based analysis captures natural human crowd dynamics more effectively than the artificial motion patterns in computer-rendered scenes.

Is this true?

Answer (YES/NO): NO